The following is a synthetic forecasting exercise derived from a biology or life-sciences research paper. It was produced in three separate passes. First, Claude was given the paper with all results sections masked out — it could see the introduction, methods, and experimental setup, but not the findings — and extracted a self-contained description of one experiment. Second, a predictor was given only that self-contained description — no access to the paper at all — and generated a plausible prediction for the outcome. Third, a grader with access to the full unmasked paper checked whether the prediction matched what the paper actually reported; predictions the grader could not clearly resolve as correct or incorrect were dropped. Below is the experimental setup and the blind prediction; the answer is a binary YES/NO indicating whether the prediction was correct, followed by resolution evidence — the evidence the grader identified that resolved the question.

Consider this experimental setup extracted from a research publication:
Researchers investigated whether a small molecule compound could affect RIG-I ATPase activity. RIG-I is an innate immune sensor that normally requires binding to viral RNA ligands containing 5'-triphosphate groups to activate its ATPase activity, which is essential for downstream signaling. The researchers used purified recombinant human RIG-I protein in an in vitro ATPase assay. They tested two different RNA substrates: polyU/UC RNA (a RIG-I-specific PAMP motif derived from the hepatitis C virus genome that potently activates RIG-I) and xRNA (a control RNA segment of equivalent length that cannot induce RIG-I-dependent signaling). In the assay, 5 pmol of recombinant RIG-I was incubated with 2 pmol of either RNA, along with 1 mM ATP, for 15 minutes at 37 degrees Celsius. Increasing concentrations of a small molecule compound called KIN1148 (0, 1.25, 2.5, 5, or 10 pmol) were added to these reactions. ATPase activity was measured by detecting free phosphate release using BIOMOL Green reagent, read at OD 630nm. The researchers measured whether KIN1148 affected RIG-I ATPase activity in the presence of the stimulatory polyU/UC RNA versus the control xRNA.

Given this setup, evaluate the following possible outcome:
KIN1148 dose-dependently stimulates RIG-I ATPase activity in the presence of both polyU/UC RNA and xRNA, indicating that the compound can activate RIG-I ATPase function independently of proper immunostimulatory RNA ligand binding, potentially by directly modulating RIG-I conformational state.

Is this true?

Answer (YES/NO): NO